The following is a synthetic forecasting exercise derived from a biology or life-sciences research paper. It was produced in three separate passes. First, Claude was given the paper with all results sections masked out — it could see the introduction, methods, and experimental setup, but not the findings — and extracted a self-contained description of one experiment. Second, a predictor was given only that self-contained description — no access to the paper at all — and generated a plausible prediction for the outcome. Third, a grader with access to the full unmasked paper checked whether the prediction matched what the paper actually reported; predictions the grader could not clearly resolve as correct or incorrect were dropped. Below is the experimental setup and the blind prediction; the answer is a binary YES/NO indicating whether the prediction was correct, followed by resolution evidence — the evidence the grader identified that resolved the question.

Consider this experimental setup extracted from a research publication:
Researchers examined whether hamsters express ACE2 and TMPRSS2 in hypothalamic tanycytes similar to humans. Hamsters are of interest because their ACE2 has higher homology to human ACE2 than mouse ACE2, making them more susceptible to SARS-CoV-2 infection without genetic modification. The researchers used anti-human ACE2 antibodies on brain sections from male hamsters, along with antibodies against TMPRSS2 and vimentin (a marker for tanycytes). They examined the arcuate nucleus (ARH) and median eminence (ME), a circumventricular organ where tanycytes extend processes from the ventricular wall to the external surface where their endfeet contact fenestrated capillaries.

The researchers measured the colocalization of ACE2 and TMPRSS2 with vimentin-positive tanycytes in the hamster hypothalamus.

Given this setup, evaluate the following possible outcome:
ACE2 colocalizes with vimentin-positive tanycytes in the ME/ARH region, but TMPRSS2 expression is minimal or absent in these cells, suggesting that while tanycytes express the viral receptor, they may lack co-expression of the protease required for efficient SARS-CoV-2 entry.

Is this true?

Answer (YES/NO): NO